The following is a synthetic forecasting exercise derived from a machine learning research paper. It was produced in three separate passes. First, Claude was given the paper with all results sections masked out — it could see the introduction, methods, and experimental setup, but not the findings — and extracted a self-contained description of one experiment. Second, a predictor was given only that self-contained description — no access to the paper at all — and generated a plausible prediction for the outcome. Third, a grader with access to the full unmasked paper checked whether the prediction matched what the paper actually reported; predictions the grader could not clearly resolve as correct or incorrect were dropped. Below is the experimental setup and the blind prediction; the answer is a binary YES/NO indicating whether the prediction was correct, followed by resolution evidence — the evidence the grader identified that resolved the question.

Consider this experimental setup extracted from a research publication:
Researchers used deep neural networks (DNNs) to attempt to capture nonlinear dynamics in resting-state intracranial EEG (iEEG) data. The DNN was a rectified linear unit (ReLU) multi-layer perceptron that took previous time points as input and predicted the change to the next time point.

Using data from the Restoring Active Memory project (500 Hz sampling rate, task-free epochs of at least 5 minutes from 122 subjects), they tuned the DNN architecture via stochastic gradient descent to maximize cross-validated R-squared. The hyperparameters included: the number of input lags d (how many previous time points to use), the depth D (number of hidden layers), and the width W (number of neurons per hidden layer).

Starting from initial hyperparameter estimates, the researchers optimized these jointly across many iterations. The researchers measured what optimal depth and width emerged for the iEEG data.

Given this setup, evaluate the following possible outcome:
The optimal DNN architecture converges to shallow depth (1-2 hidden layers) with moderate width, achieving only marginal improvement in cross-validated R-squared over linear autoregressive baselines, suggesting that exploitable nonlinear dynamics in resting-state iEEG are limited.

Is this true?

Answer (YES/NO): NO